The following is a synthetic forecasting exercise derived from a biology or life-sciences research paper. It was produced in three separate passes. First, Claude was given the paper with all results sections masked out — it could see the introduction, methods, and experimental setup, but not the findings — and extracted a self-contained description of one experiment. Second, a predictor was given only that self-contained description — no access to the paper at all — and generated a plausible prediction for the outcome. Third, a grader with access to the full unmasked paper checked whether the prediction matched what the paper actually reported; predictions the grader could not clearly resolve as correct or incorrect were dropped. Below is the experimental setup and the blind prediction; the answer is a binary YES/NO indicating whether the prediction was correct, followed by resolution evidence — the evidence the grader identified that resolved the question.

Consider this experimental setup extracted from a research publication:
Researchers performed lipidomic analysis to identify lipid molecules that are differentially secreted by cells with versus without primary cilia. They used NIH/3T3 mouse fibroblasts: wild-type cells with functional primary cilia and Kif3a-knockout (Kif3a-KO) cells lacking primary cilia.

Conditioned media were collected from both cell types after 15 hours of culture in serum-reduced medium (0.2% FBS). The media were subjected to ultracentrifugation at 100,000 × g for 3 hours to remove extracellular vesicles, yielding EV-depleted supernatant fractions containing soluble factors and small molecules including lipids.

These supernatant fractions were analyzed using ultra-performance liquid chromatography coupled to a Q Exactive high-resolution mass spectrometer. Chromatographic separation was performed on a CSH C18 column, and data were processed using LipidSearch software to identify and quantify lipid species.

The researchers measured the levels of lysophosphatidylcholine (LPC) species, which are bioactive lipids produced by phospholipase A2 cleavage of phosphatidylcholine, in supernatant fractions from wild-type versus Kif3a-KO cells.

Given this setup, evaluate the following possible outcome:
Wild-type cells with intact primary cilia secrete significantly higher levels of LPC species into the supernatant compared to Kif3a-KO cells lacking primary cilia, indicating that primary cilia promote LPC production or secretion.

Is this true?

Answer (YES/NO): YES